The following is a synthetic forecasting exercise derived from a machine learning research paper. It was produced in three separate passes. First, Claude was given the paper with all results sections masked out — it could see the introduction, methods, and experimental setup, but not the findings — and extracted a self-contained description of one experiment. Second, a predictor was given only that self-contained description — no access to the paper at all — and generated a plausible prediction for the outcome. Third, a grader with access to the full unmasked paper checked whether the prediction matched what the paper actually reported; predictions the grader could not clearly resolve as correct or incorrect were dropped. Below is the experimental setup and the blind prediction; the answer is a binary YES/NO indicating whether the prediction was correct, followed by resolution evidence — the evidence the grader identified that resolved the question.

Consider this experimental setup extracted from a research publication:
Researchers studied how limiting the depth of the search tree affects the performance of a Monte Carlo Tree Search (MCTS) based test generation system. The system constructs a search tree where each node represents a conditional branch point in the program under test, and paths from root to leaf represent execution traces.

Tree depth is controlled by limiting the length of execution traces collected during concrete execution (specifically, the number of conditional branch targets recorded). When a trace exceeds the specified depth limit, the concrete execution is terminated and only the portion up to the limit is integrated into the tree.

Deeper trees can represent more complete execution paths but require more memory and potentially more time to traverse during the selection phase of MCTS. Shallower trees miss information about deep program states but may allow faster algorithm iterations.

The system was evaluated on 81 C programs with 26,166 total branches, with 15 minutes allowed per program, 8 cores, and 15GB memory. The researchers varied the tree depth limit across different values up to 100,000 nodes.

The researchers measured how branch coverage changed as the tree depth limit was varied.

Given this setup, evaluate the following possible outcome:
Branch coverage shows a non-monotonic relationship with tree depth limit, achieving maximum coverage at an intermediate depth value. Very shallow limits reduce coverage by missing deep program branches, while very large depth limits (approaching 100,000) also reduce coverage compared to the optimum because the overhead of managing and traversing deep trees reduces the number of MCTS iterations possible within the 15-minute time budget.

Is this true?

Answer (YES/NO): NO